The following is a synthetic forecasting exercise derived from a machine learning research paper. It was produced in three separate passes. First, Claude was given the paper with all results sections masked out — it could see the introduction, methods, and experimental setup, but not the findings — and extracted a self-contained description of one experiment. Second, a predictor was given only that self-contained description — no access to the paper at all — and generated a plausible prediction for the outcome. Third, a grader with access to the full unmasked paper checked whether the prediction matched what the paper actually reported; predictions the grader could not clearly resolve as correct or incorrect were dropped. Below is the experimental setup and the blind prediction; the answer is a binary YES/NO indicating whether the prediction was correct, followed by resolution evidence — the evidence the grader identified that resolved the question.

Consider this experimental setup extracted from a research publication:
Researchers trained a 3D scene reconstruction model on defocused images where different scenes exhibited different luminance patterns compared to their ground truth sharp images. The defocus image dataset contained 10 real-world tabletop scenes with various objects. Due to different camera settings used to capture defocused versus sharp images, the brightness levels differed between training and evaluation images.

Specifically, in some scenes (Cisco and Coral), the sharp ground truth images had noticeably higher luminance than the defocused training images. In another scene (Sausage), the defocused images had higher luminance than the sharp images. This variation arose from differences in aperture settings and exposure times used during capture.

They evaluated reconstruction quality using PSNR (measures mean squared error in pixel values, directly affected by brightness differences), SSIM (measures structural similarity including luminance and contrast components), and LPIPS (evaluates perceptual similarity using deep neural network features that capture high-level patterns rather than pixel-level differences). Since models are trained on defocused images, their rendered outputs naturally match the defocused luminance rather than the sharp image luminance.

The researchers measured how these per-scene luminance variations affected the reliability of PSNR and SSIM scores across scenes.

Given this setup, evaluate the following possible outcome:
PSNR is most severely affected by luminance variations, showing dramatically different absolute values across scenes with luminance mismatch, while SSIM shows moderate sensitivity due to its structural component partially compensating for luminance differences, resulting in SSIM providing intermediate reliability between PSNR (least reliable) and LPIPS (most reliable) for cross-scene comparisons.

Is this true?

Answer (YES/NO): NO